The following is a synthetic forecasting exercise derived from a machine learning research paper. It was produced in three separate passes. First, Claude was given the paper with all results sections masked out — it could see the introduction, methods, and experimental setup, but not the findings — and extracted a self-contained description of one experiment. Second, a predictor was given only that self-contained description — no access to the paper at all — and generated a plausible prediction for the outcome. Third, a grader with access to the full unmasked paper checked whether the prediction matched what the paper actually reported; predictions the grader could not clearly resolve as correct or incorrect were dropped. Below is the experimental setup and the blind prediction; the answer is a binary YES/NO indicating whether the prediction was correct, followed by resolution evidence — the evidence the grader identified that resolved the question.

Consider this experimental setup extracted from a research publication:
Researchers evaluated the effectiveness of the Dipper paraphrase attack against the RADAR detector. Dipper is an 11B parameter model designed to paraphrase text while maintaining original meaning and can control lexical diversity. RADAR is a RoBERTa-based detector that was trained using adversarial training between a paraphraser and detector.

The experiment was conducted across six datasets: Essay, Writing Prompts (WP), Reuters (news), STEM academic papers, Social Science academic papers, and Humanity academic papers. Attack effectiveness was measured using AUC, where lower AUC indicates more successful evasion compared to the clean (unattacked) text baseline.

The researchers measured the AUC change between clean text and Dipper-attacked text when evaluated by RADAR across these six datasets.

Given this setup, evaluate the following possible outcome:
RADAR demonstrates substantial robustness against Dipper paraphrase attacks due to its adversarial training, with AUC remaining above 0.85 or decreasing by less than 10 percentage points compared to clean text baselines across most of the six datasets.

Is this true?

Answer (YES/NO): YES